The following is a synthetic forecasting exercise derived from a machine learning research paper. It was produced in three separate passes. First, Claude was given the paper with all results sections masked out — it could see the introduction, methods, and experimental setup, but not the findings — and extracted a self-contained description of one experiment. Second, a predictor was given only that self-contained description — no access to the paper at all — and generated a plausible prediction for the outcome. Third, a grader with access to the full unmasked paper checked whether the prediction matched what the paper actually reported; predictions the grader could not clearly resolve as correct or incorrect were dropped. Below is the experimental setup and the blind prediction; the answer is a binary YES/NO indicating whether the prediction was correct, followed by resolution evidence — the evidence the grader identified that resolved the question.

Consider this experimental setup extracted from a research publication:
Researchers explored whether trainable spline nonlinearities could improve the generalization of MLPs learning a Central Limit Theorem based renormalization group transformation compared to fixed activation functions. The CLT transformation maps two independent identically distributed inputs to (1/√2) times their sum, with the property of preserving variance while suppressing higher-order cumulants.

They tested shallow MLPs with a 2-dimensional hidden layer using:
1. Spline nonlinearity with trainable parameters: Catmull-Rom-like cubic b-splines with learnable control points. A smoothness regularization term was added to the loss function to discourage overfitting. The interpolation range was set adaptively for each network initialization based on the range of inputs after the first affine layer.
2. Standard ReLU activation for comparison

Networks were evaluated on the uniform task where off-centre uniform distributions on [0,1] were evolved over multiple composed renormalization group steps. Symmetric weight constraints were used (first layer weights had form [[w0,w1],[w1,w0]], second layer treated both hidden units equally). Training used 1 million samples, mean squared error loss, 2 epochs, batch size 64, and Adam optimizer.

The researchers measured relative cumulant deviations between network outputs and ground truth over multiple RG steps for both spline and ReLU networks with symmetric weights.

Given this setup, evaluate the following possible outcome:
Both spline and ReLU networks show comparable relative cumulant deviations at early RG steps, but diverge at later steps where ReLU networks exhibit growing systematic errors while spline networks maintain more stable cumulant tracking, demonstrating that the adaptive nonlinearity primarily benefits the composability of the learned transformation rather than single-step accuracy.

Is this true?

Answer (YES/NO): NO